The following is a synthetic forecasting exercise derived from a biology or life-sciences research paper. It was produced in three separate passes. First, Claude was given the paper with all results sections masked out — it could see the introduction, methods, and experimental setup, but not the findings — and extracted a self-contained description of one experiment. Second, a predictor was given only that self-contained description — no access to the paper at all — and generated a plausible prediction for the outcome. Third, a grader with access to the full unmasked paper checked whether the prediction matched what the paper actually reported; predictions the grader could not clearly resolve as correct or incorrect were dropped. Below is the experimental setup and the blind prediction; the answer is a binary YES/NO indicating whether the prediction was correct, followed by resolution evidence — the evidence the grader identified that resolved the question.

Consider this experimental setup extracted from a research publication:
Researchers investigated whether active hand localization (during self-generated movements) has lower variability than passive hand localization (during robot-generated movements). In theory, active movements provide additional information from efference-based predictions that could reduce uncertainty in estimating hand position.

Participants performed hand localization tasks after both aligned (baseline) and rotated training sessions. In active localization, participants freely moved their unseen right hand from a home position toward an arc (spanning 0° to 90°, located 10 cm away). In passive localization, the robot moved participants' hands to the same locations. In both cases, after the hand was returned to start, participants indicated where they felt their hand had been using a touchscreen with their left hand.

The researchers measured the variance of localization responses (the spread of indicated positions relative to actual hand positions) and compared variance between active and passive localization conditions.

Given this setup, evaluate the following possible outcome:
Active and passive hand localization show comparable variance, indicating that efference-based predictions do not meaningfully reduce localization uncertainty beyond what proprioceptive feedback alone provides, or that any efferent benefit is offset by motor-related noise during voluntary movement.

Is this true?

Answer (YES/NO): YES